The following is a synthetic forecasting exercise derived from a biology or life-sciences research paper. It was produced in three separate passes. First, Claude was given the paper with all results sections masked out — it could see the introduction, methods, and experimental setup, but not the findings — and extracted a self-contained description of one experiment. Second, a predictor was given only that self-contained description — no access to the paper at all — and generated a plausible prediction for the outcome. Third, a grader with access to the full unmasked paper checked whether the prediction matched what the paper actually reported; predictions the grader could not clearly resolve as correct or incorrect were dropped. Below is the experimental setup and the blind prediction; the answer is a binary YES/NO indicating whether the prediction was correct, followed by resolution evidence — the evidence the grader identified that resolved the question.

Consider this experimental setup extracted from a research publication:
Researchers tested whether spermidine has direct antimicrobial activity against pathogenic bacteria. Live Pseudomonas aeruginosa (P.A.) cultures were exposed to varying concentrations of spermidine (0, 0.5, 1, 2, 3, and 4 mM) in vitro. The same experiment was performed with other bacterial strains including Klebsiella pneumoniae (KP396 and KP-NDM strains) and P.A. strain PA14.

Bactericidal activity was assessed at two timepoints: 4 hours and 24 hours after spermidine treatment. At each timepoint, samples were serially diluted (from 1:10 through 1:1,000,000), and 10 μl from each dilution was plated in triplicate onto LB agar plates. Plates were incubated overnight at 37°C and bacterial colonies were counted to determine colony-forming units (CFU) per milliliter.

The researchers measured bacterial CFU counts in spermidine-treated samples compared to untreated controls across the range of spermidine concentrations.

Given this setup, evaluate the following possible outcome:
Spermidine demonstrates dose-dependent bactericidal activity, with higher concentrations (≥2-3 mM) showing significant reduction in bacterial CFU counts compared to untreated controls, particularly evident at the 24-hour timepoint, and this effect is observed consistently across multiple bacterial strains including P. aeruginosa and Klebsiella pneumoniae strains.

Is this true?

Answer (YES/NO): NO